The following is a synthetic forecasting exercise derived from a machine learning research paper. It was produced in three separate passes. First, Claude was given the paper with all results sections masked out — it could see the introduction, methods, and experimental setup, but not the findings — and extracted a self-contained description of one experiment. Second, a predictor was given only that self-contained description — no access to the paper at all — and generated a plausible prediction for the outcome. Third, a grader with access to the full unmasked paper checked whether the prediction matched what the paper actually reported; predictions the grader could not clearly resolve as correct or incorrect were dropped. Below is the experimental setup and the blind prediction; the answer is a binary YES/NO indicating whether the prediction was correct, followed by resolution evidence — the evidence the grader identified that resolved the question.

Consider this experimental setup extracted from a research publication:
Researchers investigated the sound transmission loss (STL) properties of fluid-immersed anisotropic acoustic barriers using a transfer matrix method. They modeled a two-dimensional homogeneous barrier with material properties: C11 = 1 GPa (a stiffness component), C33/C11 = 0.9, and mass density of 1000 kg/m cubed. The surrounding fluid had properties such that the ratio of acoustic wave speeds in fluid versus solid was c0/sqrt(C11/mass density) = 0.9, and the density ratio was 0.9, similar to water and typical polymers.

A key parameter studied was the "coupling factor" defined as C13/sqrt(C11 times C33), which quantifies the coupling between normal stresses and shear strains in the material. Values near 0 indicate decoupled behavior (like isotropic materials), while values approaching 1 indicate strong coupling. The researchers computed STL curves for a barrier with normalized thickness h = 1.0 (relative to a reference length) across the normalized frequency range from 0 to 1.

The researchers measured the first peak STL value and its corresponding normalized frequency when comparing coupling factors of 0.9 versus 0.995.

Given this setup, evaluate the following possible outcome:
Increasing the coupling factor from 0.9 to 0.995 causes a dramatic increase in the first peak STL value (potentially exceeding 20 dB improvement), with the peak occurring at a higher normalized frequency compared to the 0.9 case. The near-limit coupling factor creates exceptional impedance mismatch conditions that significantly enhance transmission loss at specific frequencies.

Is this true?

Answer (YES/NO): NO